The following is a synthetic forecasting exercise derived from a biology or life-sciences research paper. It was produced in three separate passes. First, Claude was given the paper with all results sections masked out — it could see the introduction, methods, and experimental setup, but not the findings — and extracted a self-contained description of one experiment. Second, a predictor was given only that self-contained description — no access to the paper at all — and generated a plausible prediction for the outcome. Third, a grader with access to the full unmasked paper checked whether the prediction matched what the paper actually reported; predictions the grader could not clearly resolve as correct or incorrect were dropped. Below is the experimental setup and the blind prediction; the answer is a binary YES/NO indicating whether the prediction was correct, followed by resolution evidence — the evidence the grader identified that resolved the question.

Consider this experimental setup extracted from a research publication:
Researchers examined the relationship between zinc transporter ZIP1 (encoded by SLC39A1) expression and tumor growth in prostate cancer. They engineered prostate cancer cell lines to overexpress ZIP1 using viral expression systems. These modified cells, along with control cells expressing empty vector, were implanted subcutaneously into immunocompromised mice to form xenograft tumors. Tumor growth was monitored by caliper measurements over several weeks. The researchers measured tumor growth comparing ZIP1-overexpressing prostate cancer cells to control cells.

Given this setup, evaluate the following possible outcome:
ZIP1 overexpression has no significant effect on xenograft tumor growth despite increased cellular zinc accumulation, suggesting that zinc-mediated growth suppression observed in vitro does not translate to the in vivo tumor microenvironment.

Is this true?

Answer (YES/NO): NO